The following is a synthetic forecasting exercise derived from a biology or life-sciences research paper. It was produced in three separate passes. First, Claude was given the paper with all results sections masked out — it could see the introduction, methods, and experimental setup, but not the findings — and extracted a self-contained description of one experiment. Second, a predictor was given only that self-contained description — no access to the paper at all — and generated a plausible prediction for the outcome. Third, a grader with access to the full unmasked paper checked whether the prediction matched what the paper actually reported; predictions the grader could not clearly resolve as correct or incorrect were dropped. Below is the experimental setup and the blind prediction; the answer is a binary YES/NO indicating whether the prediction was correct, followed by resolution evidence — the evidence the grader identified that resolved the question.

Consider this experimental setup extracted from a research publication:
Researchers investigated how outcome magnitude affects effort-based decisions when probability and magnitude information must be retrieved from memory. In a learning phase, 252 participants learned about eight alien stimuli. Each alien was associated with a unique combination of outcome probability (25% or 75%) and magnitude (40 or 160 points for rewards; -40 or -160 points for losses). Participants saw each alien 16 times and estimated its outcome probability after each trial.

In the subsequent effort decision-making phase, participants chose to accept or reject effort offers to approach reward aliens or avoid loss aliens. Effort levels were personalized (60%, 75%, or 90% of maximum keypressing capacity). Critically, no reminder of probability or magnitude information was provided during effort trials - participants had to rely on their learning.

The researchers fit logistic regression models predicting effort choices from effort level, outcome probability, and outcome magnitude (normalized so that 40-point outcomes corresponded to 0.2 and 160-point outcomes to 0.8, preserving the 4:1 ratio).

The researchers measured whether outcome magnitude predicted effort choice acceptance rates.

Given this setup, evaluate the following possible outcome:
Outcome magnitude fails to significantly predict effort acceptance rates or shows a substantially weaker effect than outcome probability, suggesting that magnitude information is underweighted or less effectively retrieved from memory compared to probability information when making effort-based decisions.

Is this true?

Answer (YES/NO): NO